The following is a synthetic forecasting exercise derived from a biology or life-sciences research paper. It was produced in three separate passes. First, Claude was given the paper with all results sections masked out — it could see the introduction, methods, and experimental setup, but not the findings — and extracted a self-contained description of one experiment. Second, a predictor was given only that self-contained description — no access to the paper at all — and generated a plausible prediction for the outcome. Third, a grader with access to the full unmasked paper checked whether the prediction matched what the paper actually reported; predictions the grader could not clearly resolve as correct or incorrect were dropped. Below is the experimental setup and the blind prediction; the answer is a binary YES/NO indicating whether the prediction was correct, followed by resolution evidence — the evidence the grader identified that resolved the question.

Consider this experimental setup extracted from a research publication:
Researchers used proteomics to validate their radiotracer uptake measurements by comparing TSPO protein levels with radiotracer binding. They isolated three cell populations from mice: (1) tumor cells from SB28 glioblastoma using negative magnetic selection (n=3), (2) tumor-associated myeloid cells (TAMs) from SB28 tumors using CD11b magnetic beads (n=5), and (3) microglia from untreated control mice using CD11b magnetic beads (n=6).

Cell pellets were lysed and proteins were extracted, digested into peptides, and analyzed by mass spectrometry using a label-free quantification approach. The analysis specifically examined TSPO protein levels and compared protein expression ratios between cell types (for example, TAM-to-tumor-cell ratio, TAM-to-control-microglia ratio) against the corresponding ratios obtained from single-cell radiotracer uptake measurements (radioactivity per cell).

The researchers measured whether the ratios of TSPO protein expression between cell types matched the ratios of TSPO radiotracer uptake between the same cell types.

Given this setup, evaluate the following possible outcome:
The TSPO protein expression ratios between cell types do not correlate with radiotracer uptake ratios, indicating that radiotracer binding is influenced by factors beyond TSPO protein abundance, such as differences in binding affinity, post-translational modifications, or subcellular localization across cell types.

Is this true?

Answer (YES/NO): NO